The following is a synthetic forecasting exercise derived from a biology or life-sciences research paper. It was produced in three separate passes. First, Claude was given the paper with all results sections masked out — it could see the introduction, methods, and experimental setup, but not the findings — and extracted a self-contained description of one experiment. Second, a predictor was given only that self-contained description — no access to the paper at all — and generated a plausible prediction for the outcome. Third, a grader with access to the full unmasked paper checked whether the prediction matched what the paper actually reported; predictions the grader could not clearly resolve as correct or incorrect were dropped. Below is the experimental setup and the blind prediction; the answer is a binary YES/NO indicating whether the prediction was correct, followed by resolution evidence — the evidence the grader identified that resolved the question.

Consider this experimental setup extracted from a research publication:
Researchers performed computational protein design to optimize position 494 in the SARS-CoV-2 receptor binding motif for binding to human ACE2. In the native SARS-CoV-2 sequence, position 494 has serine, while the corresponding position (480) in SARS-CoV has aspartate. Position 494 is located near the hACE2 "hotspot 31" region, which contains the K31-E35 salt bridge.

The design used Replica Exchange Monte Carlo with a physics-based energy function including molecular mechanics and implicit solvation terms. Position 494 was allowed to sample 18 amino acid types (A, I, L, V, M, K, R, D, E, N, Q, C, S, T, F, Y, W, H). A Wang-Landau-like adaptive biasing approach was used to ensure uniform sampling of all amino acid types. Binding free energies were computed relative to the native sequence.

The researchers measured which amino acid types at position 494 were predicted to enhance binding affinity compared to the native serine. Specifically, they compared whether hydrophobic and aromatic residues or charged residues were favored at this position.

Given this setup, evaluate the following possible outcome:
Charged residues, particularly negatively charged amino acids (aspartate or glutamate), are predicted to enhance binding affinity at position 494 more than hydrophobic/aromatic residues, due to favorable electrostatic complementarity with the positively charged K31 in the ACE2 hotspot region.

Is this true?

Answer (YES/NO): NO